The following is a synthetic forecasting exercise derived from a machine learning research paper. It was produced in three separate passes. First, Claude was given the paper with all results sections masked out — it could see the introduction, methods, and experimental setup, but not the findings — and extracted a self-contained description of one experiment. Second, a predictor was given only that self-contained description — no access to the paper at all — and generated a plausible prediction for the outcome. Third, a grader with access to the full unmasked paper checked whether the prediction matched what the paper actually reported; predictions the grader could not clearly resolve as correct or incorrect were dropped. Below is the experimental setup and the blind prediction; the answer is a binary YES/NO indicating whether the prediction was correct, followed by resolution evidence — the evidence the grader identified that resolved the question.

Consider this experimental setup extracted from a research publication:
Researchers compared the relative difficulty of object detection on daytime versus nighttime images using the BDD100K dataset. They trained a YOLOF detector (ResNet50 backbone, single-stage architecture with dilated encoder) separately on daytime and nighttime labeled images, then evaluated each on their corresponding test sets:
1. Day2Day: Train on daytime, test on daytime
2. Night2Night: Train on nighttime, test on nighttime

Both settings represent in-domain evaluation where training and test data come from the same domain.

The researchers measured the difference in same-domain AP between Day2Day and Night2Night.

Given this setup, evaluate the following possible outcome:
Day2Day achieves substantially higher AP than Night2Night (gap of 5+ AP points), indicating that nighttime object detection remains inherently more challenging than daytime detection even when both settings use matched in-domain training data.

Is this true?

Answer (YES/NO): NO